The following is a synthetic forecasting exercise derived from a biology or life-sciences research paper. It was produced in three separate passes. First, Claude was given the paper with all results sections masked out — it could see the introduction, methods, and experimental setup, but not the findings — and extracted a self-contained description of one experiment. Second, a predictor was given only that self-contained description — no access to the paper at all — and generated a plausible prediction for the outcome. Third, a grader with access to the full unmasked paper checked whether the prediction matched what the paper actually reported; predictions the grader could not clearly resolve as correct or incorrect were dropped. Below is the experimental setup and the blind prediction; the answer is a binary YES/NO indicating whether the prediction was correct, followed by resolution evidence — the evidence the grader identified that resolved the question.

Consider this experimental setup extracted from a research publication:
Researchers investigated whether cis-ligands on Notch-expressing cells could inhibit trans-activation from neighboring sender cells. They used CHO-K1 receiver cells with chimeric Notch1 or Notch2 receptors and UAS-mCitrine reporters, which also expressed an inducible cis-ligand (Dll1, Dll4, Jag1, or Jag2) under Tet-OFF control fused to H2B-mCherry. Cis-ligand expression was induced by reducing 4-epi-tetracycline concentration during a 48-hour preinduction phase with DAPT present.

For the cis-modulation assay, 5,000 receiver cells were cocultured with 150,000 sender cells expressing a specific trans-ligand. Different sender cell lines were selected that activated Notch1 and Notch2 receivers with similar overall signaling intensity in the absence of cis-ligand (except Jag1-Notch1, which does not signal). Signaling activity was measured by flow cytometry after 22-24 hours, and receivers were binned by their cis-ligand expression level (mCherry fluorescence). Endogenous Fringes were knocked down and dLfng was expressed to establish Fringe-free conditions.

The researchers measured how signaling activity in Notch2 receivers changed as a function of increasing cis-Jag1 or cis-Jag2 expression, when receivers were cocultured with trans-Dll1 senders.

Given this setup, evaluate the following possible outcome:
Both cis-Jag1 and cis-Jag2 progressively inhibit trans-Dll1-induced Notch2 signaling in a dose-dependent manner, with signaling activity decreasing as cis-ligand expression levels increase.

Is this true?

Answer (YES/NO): YES